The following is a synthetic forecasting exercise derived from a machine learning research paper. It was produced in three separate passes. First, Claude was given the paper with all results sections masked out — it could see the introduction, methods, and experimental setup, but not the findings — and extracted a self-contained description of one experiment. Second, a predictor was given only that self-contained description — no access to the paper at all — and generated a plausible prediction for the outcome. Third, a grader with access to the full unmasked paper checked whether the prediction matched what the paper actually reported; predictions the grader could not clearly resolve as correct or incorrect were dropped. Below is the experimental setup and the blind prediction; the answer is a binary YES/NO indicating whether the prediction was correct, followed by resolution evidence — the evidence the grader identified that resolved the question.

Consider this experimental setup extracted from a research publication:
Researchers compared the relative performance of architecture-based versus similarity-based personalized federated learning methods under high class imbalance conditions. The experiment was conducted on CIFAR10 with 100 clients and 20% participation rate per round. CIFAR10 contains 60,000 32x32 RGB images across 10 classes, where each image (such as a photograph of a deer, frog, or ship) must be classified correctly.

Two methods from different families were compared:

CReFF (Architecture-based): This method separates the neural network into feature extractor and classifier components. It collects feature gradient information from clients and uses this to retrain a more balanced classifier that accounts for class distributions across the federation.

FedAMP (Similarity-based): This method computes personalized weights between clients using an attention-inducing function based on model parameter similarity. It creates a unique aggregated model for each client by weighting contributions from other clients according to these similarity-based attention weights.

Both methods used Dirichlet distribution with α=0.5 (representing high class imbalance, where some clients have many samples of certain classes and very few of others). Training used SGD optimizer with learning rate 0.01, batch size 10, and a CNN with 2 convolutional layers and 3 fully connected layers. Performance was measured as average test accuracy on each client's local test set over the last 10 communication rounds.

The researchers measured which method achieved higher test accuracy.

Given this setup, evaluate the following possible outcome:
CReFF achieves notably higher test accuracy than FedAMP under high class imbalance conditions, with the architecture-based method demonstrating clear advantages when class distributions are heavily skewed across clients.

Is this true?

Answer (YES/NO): NO